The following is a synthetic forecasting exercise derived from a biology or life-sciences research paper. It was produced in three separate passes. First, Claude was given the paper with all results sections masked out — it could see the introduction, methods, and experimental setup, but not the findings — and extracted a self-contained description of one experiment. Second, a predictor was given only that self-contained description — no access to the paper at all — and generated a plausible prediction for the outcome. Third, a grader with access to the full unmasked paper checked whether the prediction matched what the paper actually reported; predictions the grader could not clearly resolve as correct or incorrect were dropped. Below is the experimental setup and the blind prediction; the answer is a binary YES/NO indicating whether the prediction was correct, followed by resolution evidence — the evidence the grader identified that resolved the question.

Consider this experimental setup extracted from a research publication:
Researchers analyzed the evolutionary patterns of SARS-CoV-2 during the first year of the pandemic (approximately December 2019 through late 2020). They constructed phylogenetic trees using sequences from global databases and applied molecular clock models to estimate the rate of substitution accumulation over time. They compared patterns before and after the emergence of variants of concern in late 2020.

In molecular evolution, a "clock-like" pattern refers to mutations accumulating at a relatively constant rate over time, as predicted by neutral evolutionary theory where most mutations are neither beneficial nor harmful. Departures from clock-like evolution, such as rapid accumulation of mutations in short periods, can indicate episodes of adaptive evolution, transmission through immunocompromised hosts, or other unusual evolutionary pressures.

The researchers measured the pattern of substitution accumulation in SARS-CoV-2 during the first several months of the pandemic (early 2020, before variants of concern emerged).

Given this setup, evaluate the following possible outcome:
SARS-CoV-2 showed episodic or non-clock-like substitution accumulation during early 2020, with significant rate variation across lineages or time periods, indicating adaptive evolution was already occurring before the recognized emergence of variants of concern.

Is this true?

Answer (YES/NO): NO